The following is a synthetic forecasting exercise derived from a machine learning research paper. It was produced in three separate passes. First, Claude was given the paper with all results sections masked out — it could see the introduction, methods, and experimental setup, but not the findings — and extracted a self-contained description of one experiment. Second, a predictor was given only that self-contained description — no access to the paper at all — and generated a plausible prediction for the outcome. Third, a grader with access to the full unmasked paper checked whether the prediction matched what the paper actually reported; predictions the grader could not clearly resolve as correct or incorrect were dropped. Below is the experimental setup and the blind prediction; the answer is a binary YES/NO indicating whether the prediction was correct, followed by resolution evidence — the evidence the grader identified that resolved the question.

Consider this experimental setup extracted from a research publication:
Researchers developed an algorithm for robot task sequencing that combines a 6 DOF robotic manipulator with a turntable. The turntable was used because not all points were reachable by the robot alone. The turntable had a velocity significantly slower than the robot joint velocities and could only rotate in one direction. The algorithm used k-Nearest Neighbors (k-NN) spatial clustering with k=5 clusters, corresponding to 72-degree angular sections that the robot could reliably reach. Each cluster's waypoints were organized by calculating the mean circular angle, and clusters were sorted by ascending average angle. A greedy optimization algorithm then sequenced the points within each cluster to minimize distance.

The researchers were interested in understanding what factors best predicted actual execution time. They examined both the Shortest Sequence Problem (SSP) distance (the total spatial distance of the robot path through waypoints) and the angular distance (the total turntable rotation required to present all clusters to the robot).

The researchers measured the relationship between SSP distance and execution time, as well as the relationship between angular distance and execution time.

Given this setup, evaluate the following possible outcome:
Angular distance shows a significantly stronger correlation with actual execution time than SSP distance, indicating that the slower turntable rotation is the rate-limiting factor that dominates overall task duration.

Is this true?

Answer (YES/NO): NO